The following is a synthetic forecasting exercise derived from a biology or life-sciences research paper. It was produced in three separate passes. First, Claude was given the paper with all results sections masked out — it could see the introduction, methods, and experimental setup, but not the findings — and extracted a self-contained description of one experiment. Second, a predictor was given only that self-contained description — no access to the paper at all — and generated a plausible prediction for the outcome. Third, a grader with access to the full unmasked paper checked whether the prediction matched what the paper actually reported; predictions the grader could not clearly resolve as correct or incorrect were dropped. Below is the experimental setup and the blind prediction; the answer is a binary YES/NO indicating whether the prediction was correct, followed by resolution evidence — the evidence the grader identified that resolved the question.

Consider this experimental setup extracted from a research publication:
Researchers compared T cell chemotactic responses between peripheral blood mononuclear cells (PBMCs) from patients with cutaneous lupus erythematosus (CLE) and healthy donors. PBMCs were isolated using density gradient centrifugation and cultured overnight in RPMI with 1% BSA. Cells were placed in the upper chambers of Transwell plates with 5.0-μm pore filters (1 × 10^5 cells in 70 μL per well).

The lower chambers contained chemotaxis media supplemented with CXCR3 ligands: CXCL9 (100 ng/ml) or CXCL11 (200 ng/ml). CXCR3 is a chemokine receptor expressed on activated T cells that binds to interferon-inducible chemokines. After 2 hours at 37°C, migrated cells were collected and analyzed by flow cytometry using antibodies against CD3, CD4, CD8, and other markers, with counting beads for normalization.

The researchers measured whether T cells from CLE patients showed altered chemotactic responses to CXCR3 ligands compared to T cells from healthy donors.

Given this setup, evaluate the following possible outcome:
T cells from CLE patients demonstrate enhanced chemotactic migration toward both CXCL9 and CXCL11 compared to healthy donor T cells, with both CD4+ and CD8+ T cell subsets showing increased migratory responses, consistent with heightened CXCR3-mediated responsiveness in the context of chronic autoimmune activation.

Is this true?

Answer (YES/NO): NO